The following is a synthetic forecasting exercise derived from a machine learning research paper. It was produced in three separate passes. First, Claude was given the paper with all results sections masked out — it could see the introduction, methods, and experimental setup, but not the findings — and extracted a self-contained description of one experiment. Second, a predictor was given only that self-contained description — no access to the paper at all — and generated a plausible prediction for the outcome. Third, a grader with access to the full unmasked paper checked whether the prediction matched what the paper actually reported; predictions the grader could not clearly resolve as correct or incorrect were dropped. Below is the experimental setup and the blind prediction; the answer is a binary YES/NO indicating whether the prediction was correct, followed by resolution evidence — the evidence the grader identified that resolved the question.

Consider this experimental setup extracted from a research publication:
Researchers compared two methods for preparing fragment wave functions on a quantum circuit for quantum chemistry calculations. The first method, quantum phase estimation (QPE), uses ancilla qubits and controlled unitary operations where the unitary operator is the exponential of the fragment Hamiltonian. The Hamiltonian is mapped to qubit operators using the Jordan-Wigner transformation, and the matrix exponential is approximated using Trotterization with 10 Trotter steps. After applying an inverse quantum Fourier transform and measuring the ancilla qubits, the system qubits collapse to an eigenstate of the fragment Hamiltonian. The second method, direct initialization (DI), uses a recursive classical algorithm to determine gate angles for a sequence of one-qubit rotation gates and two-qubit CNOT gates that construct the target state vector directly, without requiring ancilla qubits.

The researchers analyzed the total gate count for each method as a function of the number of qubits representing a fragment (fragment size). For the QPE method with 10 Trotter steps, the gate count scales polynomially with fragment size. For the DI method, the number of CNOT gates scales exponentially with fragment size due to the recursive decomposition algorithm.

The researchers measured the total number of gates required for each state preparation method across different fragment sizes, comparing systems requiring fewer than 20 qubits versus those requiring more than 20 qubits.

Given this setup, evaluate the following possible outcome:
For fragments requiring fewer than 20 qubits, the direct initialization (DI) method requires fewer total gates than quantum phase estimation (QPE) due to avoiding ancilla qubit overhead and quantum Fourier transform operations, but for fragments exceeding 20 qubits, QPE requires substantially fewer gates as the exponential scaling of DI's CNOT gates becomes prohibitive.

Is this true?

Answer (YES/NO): YES